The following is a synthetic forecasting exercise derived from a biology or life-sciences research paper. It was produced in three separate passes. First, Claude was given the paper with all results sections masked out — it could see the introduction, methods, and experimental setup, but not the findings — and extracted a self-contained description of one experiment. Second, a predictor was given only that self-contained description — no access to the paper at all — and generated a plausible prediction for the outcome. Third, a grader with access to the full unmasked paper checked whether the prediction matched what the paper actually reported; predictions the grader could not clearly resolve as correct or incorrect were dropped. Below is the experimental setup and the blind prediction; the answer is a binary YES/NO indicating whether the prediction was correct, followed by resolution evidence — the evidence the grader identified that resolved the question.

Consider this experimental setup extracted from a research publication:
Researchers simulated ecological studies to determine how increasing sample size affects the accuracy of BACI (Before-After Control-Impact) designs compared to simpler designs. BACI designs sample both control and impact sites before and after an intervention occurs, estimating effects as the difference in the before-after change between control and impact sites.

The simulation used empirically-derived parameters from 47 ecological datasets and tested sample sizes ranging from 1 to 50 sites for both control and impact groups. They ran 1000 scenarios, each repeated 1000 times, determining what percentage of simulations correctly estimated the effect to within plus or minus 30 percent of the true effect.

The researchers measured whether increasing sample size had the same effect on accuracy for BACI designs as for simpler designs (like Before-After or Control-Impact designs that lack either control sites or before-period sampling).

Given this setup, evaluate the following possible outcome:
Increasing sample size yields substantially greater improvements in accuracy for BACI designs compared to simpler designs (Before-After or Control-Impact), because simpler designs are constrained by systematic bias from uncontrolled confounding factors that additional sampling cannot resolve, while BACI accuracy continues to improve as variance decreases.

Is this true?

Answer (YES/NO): YES